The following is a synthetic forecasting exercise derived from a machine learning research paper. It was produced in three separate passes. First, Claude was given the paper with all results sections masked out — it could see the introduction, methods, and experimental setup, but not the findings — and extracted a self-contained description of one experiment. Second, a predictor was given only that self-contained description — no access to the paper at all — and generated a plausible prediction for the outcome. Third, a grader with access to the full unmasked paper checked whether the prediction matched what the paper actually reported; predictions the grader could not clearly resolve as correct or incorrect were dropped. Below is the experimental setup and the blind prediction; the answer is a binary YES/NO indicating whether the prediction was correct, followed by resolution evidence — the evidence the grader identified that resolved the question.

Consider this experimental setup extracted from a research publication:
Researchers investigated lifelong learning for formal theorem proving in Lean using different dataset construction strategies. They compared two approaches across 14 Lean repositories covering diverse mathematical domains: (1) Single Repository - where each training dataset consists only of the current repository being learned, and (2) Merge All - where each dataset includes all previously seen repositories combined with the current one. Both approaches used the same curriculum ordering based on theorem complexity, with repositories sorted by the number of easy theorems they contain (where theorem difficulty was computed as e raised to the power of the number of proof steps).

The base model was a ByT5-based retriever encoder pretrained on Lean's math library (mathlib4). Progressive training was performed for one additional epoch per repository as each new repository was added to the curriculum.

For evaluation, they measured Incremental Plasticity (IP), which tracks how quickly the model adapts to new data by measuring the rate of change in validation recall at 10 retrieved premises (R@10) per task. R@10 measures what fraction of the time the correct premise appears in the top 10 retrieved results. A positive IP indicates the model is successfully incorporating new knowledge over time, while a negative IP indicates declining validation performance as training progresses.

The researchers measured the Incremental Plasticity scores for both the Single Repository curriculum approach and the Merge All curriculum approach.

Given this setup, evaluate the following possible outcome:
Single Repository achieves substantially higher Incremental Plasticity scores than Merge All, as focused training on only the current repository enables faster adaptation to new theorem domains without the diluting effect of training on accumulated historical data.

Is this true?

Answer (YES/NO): YES